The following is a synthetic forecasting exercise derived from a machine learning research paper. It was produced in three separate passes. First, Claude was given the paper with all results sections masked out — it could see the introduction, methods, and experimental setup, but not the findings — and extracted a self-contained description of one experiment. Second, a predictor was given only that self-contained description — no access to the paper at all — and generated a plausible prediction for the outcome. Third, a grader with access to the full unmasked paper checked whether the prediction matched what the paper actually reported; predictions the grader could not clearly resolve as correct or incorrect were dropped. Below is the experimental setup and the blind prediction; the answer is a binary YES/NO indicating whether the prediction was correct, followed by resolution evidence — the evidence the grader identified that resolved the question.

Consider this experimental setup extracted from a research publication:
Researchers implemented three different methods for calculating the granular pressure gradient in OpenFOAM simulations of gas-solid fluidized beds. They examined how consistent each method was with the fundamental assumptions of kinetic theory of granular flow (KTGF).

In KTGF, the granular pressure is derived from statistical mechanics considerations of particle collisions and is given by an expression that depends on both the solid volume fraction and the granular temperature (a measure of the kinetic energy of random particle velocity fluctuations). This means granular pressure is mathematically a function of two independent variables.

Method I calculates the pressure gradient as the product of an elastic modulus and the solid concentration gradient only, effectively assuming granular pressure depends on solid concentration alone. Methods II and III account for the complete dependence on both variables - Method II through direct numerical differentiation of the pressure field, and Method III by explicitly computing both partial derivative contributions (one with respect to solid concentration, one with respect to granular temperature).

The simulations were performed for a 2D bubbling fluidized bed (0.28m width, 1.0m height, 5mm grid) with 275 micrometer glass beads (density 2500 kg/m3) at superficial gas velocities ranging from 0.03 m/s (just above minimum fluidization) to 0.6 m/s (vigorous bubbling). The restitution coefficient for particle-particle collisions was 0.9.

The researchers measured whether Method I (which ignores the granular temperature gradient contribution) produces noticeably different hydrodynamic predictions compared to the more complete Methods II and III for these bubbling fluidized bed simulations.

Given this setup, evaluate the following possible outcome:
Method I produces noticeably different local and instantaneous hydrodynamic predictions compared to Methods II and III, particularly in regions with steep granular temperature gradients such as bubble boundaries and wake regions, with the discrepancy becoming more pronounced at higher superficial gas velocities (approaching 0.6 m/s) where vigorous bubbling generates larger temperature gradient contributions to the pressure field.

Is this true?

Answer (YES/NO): NO